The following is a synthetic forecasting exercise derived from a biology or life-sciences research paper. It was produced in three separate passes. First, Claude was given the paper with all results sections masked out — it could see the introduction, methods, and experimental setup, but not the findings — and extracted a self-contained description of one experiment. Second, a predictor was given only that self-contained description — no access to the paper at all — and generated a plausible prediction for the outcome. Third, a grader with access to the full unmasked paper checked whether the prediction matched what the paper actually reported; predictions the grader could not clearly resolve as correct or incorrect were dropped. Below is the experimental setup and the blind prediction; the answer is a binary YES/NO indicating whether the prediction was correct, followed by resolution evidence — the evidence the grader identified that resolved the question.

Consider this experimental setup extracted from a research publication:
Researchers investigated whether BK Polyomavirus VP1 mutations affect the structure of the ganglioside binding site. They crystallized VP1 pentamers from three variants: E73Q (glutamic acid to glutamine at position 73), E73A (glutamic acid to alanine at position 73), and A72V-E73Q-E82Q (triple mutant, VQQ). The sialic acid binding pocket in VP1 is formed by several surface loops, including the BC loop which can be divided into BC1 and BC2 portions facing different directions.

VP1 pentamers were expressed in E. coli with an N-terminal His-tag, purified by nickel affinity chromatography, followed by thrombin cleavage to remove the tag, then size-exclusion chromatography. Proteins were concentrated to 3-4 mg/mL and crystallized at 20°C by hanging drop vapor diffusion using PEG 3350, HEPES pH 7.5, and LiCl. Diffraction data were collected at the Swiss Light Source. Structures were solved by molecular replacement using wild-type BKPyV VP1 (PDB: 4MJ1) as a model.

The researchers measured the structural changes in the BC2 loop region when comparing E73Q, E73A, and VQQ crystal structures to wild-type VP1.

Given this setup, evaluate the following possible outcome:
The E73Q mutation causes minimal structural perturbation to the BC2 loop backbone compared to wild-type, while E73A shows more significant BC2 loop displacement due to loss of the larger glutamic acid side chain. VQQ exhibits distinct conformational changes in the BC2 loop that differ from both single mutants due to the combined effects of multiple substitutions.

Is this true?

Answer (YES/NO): NO